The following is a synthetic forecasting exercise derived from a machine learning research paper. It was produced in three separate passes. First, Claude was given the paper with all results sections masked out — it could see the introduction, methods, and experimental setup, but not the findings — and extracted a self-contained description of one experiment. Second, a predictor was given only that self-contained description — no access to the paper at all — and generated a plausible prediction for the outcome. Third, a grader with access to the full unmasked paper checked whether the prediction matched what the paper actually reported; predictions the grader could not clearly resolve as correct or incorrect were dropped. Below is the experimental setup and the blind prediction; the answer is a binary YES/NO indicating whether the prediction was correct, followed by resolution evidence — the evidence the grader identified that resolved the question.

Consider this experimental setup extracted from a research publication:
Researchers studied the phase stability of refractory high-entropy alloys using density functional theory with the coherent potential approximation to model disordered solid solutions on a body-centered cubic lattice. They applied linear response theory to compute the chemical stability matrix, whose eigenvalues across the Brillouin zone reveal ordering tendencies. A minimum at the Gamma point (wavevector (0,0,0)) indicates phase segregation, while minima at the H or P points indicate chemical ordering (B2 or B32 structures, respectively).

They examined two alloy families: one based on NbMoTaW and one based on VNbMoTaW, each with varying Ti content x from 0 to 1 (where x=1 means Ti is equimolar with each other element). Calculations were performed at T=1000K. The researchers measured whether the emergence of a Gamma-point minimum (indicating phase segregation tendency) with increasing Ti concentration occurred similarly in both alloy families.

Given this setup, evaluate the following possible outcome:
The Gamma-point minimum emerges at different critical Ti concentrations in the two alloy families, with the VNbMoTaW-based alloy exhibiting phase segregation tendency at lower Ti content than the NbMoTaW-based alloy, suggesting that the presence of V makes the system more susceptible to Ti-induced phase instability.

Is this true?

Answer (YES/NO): NO